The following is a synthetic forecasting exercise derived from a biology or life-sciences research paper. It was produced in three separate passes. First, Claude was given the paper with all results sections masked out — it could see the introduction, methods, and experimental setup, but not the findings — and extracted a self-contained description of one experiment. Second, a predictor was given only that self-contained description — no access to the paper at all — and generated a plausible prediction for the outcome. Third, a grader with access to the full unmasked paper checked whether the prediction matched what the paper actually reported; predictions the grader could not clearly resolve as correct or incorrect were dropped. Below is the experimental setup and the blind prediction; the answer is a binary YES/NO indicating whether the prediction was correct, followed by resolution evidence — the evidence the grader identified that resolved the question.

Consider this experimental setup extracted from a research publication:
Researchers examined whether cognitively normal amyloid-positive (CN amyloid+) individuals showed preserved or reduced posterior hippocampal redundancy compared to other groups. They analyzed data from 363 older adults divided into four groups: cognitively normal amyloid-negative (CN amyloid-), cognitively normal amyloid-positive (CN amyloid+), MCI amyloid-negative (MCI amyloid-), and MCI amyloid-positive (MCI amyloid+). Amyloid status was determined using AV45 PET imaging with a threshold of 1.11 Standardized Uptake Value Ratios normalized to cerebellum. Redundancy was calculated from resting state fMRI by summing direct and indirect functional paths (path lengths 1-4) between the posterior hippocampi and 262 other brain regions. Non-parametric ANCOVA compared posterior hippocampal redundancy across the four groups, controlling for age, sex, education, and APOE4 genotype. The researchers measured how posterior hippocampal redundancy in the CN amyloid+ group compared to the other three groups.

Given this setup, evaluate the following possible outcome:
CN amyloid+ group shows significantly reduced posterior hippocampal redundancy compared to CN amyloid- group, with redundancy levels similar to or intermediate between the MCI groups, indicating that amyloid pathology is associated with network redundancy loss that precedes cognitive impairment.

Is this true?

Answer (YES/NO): YES